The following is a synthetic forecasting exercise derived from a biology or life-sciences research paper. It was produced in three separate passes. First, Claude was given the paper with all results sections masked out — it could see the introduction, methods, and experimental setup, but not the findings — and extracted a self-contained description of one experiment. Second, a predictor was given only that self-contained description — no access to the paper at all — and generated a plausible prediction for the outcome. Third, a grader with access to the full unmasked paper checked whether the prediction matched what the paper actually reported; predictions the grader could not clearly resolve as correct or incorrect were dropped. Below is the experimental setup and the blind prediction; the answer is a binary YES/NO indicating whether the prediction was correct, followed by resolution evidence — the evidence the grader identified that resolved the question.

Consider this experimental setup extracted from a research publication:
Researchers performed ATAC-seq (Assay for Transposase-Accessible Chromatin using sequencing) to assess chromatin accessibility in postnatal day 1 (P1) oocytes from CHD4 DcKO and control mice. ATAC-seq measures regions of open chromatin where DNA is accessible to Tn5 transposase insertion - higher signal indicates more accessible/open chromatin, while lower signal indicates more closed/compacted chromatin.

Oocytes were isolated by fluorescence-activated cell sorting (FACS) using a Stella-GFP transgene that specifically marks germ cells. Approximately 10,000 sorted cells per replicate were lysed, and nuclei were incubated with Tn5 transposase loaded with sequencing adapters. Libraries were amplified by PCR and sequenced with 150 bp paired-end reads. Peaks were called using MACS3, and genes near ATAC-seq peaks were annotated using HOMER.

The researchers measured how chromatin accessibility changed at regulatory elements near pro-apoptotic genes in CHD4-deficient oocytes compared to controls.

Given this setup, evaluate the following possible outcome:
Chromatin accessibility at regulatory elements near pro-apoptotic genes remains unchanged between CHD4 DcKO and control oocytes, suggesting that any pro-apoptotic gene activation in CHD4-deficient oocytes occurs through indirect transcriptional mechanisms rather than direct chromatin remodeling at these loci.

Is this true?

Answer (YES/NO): NO